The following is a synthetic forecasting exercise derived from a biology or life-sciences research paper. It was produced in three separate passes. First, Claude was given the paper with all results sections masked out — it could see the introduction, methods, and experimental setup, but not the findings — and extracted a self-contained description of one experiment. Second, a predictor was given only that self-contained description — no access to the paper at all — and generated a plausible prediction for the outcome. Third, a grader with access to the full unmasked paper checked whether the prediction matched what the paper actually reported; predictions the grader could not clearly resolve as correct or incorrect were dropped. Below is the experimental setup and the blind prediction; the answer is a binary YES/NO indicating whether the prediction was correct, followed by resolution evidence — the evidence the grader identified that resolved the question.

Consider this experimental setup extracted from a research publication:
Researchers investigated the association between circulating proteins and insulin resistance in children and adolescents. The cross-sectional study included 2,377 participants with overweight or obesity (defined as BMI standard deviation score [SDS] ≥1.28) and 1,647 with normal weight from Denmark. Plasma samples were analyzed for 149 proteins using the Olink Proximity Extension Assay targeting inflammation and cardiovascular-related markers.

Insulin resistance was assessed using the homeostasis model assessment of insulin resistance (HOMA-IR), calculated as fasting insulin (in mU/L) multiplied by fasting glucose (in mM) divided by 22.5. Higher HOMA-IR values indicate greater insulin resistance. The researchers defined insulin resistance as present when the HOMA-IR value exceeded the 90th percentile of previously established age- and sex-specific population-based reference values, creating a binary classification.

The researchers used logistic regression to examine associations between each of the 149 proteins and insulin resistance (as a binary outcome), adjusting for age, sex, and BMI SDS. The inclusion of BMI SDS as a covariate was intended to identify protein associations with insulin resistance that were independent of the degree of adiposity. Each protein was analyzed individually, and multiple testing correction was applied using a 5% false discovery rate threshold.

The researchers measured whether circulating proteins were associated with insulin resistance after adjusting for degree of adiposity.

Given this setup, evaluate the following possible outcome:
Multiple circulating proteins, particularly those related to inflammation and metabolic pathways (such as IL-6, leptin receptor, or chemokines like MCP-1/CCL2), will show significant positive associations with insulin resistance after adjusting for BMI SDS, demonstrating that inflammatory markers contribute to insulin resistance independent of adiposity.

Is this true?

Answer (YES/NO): YES